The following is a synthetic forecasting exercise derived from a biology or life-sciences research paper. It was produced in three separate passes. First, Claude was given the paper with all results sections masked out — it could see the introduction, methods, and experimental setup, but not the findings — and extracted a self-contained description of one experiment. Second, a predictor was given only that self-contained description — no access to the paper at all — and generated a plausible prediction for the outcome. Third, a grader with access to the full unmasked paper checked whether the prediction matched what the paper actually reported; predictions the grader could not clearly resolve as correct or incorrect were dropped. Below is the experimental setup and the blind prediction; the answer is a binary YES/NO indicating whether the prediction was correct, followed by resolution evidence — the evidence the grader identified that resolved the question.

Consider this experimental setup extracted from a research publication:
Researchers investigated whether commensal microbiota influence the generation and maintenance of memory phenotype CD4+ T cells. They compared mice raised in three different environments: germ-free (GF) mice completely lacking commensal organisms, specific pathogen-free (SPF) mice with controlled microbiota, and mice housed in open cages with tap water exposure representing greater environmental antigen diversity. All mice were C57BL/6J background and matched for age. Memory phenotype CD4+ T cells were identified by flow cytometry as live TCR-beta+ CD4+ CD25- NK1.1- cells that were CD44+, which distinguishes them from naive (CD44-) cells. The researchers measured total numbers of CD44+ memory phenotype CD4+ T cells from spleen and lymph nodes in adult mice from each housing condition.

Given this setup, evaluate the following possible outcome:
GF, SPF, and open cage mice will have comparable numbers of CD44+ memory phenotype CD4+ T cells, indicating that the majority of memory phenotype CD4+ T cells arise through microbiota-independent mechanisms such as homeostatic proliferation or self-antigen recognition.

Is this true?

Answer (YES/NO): NO